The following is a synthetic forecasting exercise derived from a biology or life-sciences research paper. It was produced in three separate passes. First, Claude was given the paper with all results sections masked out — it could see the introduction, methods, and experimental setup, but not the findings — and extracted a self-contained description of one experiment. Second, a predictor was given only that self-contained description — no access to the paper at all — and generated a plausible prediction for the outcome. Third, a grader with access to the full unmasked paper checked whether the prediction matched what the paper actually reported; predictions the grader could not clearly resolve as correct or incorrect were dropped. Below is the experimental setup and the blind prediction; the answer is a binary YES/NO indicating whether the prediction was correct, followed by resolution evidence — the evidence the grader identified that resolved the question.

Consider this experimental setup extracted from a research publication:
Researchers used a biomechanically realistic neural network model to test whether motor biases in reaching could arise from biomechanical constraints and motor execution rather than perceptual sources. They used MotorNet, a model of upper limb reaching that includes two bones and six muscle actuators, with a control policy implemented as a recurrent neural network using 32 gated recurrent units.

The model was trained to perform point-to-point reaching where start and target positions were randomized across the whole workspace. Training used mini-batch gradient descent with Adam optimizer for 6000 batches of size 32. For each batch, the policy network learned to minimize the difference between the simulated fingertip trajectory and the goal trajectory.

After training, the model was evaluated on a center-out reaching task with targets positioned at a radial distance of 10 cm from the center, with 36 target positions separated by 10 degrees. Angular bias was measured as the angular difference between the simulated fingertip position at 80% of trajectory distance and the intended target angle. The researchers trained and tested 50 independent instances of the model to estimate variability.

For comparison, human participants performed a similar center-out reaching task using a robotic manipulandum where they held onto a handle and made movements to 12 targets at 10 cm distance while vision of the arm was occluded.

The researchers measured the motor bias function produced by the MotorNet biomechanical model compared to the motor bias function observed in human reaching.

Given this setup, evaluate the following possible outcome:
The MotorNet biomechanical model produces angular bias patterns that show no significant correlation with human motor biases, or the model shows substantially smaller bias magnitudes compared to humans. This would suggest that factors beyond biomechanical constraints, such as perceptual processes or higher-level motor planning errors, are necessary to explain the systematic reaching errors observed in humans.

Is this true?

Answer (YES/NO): YES